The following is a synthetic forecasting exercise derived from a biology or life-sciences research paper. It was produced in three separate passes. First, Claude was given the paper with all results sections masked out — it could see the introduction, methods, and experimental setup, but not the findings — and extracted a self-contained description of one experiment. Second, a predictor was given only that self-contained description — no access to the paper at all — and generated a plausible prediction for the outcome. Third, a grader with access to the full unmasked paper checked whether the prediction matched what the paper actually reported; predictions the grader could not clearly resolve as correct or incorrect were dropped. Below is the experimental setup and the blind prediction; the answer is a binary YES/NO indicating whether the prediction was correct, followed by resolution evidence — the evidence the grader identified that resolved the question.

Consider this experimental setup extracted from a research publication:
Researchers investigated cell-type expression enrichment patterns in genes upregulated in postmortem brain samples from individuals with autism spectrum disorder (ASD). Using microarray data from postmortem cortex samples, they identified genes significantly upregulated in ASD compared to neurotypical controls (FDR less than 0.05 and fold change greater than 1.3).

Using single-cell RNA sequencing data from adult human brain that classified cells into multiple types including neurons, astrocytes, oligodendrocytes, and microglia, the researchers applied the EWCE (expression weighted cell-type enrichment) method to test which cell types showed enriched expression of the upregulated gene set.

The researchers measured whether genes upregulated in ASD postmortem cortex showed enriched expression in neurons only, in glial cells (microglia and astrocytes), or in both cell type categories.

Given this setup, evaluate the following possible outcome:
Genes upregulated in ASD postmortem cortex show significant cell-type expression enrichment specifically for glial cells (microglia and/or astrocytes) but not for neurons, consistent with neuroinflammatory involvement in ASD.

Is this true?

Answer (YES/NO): YES